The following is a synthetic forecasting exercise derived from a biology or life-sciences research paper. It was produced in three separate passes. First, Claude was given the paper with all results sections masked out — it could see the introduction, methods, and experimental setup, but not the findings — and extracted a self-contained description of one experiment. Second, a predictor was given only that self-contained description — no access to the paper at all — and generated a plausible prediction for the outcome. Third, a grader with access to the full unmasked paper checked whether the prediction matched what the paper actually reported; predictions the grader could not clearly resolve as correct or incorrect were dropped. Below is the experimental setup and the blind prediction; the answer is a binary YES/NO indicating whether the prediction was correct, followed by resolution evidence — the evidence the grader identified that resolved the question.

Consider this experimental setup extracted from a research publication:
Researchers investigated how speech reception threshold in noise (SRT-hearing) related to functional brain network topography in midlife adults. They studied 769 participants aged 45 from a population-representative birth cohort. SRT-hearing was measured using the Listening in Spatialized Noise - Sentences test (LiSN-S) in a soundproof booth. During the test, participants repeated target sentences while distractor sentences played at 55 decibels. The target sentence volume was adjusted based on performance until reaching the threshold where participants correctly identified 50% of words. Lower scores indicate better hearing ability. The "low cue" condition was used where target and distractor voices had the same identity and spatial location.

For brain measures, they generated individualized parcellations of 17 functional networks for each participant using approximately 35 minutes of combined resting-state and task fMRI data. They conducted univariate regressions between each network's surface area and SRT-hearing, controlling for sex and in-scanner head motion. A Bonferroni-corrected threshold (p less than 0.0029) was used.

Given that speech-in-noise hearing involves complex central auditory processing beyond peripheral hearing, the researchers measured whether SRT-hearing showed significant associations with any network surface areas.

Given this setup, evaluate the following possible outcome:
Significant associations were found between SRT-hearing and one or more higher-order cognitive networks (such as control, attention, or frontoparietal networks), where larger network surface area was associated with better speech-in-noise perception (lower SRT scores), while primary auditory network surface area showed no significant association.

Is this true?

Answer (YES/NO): NO